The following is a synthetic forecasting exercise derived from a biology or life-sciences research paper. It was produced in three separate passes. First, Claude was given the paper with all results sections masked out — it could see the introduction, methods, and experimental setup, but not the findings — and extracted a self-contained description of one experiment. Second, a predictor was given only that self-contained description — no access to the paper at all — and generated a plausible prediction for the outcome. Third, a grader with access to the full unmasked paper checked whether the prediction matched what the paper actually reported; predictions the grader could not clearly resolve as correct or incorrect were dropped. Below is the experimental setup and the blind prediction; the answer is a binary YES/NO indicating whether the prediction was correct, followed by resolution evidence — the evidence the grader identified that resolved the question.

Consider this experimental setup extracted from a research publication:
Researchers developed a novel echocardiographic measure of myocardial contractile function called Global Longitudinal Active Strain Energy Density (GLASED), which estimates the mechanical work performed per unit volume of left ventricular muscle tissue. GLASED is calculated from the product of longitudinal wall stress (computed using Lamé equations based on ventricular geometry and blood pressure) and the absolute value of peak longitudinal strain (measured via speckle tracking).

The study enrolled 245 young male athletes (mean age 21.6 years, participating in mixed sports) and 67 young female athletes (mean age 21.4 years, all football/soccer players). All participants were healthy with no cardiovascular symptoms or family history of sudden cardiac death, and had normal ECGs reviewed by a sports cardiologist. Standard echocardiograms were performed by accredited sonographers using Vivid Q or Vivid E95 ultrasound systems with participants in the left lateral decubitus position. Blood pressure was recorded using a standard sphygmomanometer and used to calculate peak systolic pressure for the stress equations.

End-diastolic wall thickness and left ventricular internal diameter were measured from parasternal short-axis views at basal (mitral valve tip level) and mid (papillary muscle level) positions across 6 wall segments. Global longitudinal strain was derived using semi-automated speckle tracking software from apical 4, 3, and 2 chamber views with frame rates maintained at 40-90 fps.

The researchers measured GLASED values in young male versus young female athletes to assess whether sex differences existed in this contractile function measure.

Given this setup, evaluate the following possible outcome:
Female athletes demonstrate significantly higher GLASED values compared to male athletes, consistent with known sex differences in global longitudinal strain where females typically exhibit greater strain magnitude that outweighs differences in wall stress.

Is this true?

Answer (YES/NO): NO